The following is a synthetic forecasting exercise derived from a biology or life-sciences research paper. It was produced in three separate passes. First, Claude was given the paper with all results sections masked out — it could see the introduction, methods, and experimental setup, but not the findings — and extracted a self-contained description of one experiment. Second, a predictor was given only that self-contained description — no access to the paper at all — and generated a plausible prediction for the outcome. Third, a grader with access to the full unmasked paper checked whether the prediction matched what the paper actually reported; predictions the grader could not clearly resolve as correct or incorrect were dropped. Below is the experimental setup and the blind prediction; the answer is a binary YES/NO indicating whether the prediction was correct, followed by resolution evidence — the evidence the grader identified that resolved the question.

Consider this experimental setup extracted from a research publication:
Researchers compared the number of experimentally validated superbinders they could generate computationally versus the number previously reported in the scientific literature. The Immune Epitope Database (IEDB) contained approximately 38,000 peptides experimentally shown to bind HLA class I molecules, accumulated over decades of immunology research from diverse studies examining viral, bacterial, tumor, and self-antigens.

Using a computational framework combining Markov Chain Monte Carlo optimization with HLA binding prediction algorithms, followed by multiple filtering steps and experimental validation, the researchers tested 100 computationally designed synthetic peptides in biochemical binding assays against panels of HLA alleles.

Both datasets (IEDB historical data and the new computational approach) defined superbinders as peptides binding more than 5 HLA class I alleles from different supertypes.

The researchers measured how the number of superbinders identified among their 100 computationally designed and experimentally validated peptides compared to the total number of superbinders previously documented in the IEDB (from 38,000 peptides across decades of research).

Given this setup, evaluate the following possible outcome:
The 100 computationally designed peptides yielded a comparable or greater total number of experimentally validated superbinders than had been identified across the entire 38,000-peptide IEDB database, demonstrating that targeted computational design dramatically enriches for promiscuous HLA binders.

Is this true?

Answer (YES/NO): NO